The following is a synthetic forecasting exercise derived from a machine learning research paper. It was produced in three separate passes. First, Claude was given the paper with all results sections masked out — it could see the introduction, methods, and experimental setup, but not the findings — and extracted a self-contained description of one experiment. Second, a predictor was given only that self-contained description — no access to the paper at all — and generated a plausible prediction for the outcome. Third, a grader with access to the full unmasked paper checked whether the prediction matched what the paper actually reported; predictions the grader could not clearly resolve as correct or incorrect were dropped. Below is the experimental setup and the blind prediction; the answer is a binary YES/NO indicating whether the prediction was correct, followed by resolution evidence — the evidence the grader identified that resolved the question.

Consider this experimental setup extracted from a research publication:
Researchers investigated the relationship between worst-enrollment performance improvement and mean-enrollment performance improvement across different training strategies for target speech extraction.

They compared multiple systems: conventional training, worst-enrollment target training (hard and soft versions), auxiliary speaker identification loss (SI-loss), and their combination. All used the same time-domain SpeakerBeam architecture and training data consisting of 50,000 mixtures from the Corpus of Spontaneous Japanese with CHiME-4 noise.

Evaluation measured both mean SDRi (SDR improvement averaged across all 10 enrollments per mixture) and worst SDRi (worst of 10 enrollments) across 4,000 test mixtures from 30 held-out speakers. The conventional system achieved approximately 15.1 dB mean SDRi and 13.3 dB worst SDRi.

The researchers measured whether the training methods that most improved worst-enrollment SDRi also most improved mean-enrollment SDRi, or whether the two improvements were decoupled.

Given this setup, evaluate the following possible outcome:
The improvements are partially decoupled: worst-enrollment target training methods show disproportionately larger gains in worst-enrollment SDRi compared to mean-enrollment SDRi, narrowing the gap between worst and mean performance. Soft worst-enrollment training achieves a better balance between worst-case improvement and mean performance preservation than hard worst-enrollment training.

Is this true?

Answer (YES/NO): YES